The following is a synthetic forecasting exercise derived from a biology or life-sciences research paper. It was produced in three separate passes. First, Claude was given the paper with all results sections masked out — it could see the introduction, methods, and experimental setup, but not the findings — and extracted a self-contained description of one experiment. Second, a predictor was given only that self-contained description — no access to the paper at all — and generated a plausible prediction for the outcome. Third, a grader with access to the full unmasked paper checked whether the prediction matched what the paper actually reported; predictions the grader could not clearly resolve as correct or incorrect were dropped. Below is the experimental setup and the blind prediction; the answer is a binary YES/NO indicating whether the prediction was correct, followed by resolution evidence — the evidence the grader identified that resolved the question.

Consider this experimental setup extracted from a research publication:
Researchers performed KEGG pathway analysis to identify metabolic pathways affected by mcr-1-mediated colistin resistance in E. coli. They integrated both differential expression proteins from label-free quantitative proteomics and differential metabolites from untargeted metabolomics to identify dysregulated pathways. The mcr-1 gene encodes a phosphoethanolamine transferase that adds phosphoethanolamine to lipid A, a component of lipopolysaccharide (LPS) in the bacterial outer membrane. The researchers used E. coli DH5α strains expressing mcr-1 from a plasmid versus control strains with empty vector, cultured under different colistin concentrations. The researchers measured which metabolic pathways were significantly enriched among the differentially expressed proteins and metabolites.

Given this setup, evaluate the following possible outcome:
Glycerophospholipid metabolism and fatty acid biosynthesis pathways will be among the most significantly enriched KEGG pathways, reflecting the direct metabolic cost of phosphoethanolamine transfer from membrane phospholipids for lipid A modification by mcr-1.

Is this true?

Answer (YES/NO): NO